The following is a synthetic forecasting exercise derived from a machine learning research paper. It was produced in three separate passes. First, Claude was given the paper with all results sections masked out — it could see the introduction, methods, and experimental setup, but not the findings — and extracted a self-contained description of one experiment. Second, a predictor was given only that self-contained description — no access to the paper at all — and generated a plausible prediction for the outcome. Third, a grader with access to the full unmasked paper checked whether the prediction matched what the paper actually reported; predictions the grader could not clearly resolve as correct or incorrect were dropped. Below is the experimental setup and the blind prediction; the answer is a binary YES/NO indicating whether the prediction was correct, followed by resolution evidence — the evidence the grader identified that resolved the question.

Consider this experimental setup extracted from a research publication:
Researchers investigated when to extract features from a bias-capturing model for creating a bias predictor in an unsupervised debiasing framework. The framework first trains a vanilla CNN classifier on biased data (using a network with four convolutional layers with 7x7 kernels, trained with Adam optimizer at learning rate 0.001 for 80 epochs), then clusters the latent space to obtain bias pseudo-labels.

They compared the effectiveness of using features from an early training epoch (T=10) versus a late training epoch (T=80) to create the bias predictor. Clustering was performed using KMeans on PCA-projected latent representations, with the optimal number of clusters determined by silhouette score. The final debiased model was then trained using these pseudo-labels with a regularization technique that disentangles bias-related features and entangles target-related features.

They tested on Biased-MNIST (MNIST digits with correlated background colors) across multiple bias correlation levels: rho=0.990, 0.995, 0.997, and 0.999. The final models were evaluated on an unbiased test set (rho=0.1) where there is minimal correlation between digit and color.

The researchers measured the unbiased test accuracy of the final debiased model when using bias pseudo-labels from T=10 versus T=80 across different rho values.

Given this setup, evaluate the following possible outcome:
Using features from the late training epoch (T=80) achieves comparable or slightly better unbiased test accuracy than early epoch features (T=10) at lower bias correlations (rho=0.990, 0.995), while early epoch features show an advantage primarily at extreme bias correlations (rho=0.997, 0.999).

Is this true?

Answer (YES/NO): NO